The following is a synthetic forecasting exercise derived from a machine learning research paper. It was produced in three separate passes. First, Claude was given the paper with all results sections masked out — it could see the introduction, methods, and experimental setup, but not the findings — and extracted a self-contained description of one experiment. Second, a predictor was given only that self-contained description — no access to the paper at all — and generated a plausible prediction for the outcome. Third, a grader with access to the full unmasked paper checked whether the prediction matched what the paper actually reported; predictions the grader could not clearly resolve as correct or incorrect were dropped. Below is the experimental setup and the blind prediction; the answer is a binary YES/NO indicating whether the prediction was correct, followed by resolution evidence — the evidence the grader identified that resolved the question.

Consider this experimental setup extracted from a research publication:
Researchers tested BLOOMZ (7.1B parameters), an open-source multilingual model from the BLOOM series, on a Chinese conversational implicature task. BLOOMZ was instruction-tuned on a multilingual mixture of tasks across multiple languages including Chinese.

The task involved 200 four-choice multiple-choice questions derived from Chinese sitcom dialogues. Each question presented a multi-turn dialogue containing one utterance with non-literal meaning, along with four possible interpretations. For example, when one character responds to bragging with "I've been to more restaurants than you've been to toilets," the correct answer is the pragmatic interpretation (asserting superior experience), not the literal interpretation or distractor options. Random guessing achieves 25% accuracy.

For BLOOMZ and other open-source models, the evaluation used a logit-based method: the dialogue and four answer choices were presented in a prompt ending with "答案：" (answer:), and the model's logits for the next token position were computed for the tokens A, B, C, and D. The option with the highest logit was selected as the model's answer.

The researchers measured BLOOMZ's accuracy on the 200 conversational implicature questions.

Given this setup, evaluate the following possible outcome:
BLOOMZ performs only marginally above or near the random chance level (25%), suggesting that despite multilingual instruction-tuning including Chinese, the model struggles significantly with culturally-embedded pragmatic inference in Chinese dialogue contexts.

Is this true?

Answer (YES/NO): NO